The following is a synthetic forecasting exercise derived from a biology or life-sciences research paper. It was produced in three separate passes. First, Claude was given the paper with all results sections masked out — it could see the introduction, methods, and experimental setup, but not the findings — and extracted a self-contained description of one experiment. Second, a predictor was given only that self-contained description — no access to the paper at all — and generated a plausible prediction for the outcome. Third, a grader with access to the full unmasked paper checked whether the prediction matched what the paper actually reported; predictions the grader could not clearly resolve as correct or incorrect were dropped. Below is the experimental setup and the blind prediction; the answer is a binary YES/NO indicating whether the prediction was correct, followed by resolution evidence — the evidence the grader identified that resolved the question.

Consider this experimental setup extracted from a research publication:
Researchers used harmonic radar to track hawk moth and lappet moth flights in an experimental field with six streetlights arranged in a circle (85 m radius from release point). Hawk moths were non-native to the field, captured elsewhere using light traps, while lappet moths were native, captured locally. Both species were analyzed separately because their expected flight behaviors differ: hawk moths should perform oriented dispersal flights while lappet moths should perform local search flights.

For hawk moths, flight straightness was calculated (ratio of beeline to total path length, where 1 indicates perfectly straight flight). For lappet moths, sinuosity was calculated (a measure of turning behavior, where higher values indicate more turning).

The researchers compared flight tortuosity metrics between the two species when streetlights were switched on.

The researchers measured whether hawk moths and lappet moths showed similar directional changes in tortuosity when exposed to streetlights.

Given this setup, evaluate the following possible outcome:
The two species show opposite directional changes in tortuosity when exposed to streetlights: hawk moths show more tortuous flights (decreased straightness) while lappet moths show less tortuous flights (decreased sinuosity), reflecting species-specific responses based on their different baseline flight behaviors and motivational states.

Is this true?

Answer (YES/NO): NO